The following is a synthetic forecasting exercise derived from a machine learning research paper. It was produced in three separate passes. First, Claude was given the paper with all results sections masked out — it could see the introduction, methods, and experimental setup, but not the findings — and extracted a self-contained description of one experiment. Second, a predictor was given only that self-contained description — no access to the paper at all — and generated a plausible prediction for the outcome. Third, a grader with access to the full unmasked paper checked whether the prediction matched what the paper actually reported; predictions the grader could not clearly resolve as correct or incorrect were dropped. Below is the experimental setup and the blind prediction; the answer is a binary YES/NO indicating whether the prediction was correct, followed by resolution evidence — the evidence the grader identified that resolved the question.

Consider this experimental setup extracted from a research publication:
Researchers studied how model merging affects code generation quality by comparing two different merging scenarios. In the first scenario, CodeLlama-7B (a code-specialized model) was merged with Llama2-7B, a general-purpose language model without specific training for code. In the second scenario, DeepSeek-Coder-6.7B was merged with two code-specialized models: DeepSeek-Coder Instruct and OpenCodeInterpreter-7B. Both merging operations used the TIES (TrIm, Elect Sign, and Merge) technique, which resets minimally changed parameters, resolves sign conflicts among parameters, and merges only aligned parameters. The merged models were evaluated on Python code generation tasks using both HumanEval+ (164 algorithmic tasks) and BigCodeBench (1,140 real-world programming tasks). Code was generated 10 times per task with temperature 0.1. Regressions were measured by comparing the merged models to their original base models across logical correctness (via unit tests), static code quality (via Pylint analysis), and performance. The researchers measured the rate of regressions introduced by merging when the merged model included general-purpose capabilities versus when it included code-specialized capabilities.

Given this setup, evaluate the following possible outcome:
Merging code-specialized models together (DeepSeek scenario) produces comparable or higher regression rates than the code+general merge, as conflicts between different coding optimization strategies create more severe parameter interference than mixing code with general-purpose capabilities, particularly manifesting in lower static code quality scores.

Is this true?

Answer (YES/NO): NO